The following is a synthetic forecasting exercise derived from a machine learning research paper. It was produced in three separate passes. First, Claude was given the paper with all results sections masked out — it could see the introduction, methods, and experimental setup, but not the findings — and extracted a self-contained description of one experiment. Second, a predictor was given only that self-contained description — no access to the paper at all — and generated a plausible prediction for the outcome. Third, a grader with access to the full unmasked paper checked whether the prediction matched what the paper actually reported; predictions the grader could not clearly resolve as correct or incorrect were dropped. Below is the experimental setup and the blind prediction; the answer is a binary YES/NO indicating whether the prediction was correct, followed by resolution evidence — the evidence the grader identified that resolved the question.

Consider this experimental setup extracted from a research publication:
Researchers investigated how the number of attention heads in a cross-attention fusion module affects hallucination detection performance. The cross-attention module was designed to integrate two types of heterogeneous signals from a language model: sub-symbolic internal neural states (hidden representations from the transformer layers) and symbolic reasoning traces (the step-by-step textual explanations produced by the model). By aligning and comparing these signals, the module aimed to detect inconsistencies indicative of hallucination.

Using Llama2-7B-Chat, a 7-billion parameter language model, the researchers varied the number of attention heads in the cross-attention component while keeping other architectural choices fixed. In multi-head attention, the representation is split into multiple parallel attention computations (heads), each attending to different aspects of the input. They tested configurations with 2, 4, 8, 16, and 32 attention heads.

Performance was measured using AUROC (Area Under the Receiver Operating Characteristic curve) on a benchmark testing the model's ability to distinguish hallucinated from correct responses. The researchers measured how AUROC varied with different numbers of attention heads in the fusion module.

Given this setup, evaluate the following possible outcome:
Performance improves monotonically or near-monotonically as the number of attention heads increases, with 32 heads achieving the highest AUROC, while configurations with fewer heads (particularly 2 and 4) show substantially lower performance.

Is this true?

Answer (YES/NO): NO